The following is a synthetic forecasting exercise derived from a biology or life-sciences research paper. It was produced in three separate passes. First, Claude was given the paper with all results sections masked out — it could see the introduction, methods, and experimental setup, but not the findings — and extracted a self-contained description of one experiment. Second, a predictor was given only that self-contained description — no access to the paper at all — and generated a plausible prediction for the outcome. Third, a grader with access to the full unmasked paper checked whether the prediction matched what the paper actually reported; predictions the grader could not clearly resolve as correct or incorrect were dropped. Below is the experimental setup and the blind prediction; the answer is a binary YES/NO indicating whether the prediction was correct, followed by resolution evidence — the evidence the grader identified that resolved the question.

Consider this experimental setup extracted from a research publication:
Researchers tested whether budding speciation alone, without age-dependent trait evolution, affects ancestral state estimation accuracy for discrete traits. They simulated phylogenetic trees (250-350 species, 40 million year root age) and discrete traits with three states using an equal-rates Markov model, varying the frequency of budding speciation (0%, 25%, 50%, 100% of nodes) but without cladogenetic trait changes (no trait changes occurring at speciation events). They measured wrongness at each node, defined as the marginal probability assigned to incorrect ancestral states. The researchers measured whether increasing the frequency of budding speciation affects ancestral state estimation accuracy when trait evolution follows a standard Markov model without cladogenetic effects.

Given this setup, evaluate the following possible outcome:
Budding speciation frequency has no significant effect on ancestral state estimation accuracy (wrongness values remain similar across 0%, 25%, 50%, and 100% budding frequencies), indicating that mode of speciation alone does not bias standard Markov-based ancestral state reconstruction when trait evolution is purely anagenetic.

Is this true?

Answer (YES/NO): YES